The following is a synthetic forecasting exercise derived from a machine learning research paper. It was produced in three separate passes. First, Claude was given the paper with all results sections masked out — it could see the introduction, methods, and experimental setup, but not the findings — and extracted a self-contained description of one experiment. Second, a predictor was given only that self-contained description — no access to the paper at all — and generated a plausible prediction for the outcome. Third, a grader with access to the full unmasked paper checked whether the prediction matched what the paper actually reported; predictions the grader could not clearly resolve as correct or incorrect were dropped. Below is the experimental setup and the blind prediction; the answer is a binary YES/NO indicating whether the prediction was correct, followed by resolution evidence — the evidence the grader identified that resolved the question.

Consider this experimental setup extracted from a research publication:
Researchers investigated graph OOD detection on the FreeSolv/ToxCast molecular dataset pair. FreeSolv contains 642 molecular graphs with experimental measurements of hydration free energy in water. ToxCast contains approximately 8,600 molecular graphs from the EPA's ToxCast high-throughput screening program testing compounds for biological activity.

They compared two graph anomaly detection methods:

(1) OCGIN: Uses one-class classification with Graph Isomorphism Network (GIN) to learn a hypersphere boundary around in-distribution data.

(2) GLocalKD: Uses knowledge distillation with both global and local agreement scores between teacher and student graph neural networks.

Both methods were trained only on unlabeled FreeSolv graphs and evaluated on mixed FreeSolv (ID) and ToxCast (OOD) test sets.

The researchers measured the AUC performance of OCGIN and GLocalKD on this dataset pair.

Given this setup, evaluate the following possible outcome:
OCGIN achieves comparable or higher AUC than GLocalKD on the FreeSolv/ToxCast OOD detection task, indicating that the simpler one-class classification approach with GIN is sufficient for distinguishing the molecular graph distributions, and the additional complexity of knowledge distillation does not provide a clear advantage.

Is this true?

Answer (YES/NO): NO